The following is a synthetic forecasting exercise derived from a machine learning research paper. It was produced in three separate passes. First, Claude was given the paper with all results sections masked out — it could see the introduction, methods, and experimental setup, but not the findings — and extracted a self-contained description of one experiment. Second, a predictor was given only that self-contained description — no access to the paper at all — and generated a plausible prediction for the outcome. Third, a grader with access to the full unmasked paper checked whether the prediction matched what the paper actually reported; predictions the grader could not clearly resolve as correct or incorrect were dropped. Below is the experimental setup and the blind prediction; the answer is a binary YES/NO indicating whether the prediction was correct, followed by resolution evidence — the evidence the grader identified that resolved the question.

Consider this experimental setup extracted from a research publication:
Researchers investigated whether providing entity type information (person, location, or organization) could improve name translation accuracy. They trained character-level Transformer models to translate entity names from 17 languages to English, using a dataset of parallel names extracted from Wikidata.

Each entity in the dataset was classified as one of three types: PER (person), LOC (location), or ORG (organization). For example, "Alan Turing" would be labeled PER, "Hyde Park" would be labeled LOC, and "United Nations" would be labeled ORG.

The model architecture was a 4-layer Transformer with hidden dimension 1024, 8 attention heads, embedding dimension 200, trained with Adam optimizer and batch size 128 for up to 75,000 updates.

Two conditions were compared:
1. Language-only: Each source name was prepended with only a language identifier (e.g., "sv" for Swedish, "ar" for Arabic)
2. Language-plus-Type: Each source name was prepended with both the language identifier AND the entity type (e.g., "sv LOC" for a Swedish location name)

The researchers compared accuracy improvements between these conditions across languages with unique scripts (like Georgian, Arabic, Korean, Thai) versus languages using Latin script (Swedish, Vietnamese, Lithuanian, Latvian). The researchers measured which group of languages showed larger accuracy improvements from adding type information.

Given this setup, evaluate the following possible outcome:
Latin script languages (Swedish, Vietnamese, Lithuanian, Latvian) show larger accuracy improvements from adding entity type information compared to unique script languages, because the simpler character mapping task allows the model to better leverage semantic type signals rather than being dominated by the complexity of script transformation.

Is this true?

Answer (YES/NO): NO